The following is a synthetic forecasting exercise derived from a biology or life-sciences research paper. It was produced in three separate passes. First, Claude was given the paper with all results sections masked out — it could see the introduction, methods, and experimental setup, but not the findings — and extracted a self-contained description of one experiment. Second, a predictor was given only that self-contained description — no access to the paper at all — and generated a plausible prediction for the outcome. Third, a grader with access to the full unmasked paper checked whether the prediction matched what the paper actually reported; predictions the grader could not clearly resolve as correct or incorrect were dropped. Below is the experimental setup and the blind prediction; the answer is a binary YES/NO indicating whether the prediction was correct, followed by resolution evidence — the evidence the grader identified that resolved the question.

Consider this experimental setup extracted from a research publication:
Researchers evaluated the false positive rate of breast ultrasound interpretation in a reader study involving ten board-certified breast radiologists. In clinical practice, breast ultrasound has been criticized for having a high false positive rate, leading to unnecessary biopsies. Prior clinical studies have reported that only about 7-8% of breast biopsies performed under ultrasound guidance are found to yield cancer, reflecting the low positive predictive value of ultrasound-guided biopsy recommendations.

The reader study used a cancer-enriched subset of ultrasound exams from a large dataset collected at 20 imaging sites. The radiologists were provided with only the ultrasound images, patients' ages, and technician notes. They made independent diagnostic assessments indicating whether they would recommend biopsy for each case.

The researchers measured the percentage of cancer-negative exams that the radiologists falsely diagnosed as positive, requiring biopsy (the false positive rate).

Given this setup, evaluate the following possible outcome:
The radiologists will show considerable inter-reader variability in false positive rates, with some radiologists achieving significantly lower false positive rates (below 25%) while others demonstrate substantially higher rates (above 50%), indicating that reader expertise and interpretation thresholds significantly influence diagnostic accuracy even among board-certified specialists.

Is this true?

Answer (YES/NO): NO